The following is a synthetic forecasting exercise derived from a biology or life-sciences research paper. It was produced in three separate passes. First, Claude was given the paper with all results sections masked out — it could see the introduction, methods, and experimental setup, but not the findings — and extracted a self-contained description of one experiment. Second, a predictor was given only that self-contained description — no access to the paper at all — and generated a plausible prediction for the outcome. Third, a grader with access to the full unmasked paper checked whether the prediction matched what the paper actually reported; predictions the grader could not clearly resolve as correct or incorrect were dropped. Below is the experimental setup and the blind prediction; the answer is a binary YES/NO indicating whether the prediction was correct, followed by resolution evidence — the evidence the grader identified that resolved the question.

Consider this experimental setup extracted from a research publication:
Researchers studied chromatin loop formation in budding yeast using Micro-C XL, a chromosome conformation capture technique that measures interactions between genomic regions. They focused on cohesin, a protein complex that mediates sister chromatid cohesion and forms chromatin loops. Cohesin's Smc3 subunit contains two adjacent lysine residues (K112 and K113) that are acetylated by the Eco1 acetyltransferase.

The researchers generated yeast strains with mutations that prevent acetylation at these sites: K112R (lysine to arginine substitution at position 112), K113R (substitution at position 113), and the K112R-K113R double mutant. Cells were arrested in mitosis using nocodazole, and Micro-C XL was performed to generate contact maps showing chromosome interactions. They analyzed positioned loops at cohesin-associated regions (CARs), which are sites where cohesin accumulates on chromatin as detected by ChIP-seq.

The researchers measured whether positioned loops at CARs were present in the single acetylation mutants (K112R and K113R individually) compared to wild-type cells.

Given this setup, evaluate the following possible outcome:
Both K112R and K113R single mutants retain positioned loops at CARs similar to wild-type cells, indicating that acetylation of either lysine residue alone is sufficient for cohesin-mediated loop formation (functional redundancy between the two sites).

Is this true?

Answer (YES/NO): YES